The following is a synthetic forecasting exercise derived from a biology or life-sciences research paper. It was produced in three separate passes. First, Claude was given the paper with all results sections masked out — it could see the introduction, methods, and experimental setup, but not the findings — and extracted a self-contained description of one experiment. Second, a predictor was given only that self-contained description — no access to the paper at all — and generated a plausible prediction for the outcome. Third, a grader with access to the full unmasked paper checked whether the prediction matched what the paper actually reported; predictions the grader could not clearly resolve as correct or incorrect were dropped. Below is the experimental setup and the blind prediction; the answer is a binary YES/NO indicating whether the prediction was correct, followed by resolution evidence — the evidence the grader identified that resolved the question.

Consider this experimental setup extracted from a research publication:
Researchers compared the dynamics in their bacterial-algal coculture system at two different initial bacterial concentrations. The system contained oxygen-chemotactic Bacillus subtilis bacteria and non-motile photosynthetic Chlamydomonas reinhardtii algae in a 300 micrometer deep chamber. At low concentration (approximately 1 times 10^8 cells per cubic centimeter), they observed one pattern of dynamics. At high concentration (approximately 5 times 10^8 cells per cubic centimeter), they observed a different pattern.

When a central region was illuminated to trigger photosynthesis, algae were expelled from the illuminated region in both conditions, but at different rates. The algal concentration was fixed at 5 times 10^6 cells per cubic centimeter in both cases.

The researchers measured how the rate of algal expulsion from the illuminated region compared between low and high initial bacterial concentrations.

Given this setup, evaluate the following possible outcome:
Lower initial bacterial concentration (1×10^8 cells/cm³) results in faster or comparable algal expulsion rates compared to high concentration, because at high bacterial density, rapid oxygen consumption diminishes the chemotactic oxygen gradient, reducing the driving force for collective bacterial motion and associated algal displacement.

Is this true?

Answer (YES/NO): NO